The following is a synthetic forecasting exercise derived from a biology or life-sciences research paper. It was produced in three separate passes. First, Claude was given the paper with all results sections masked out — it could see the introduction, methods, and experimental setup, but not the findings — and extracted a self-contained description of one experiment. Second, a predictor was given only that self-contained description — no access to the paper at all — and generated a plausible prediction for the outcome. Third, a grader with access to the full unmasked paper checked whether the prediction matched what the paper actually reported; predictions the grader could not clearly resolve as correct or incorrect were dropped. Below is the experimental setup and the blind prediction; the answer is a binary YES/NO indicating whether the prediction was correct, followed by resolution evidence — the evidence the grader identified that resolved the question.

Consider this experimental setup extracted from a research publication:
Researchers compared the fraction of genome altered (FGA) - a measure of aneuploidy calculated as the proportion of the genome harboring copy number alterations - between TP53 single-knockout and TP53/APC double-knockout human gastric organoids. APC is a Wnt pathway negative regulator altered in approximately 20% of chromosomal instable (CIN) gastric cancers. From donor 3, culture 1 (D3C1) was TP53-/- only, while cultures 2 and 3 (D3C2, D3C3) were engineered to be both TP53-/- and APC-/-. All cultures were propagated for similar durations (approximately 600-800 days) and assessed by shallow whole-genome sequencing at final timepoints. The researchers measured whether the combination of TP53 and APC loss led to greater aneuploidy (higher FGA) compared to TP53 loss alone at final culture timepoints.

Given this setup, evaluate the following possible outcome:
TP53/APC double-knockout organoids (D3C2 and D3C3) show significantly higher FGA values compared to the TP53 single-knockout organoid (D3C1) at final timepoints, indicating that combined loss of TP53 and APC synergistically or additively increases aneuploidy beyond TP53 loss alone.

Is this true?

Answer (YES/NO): NO